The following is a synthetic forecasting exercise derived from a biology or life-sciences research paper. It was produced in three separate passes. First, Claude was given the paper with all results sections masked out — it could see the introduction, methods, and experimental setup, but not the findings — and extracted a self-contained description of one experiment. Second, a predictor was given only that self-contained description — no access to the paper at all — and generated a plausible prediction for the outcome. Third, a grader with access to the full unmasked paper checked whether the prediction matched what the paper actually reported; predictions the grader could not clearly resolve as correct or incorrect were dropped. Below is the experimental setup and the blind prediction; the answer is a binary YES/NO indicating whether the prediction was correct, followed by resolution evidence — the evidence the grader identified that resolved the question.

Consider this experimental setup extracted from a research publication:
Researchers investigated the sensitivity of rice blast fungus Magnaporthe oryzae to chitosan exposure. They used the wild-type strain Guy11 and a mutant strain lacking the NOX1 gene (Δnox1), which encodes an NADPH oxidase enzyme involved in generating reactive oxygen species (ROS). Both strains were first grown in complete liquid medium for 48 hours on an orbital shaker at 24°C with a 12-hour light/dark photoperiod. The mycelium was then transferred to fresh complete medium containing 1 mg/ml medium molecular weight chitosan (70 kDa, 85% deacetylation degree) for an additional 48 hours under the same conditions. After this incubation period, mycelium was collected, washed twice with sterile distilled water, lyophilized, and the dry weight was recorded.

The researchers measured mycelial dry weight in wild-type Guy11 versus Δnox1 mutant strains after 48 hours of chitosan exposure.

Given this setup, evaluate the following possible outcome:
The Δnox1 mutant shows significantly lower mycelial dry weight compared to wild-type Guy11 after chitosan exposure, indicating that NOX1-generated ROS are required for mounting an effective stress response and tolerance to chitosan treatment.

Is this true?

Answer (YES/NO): NO